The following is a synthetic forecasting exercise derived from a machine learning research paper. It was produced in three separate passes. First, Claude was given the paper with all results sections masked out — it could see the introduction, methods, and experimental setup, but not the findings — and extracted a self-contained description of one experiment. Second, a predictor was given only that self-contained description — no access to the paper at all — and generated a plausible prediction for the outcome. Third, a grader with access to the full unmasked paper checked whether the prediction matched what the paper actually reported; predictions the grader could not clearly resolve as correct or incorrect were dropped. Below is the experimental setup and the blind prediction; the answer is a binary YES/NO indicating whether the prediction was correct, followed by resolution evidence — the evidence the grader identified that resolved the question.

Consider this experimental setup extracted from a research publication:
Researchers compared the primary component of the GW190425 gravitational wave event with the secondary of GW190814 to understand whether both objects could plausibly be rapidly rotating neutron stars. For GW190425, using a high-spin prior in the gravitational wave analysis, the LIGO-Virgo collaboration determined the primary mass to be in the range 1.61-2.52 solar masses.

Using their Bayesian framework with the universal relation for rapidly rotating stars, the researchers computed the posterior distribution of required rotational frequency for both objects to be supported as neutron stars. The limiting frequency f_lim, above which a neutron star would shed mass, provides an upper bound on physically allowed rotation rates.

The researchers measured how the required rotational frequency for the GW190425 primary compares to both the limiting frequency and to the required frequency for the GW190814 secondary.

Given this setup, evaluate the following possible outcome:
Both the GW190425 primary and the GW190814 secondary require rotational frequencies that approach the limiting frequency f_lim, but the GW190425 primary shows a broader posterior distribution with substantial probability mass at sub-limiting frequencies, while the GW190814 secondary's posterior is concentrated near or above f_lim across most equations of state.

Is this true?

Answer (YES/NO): NO